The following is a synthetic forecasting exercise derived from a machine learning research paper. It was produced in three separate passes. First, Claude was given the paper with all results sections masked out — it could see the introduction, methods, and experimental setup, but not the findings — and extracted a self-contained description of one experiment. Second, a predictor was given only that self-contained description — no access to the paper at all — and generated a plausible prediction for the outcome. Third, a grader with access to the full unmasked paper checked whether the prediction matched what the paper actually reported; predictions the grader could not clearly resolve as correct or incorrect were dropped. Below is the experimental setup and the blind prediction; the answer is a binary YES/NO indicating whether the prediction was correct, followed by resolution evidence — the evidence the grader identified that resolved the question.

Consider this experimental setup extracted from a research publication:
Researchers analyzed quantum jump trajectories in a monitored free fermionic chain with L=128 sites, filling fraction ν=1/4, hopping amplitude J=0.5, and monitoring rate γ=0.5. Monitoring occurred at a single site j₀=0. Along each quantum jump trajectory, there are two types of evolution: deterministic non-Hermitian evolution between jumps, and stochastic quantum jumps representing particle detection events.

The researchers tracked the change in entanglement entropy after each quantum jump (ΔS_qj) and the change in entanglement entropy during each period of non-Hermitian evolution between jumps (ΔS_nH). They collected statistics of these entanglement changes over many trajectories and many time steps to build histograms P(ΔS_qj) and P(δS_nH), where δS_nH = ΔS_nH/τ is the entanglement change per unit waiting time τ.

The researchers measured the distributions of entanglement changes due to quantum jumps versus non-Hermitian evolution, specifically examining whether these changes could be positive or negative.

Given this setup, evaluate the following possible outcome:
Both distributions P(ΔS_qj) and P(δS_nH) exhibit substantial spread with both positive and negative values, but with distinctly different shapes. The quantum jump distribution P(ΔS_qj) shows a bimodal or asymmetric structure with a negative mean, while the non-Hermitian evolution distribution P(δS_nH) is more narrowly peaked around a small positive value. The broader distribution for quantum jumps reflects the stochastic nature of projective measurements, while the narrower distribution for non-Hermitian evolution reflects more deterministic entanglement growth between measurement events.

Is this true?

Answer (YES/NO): NO